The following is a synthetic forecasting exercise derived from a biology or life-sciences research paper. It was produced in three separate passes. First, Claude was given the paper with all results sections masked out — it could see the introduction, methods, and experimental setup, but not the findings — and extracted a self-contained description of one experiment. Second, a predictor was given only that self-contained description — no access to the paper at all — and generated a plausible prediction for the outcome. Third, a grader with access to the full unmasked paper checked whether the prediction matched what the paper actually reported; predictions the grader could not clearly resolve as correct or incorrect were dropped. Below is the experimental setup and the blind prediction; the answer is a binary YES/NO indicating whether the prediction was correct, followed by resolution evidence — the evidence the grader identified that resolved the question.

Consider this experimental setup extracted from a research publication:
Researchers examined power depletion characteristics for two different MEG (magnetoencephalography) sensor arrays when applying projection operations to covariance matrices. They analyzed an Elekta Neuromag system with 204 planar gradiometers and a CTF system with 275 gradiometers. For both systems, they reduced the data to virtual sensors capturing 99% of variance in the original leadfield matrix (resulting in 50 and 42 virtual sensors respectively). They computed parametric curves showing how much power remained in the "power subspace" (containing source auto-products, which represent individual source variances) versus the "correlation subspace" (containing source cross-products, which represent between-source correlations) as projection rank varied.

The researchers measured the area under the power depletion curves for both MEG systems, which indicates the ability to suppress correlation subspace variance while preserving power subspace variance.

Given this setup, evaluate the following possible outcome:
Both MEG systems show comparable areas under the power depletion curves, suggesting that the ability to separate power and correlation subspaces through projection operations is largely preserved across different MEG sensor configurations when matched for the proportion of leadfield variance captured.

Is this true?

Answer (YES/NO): NO